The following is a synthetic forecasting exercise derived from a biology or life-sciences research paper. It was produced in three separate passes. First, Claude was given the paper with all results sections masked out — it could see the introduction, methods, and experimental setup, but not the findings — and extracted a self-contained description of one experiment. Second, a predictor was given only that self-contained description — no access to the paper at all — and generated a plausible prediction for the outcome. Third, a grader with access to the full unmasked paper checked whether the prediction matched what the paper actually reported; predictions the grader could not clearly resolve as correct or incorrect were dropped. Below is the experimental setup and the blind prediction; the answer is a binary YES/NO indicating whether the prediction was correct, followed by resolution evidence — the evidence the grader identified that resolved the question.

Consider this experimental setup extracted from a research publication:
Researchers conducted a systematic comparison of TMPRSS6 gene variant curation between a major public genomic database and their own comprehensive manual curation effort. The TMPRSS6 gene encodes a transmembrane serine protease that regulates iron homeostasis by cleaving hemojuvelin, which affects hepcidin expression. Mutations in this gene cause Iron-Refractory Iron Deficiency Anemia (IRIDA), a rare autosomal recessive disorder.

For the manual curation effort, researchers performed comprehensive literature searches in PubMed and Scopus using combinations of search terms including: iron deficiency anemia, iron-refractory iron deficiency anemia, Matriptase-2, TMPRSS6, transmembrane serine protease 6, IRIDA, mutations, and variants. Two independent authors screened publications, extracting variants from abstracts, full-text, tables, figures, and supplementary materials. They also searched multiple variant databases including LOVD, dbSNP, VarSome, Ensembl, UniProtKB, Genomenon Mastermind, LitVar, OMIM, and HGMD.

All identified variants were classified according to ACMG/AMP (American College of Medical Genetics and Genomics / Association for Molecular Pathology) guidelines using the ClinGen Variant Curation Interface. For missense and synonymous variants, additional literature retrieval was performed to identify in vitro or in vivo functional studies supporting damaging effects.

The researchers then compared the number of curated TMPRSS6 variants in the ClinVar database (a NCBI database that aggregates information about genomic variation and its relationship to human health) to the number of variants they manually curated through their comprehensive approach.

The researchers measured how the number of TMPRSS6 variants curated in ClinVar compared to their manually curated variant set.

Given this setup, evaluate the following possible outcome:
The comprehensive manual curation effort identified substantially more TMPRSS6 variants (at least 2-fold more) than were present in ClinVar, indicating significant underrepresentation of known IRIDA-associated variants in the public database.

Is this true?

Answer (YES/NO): YES